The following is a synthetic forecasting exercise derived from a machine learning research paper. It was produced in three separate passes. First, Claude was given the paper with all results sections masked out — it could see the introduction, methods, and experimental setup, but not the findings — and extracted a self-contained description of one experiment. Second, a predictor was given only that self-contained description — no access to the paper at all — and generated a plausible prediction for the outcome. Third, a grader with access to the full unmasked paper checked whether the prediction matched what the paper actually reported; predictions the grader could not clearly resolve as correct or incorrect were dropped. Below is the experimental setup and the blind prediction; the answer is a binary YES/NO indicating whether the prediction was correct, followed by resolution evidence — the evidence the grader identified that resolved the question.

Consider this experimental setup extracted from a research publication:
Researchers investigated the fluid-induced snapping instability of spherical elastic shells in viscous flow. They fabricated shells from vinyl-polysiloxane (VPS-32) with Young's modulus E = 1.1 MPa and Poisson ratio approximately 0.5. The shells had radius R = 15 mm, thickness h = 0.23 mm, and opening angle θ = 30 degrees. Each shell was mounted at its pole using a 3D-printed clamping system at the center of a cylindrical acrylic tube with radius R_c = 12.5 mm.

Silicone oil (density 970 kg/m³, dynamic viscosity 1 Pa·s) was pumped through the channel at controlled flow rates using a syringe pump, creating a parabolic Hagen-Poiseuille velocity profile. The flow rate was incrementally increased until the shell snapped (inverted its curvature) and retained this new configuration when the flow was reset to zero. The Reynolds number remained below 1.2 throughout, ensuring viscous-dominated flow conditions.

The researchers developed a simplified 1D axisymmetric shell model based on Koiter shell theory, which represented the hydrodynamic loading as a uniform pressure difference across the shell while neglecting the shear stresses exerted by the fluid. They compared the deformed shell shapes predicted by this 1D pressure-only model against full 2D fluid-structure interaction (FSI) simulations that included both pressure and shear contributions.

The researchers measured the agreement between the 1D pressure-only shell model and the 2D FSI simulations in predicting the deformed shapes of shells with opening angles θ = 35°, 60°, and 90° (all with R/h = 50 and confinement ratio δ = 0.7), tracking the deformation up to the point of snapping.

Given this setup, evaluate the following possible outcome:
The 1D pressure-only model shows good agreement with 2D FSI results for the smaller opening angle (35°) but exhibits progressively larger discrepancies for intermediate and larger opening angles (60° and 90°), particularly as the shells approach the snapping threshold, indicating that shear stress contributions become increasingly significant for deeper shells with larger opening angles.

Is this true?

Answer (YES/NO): NO